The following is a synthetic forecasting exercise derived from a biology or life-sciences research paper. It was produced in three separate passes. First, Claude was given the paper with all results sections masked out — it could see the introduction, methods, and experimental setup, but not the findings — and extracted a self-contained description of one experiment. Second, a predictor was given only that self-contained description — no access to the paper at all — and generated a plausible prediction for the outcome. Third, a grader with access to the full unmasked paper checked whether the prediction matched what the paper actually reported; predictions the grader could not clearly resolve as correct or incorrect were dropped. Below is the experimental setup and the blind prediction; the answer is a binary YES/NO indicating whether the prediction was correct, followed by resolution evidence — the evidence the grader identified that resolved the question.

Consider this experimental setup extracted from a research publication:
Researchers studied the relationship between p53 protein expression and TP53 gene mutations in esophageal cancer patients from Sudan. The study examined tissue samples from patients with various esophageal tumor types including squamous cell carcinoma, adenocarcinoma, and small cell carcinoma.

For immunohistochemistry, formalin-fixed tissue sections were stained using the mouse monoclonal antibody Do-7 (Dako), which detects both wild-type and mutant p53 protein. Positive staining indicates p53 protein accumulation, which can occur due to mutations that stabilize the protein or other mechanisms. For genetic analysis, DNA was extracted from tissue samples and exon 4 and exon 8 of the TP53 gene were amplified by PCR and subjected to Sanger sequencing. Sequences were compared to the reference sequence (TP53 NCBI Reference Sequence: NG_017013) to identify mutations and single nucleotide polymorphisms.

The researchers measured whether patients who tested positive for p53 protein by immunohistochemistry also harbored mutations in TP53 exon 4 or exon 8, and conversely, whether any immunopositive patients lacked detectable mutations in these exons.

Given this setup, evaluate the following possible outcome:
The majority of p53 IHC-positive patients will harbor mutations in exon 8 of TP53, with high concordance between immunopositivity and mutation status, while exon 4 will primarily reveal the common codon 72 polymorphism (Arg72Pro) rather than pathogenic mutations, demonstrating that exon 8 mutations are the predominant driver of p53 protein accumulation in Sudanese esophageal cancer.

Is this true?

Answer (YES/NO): NO